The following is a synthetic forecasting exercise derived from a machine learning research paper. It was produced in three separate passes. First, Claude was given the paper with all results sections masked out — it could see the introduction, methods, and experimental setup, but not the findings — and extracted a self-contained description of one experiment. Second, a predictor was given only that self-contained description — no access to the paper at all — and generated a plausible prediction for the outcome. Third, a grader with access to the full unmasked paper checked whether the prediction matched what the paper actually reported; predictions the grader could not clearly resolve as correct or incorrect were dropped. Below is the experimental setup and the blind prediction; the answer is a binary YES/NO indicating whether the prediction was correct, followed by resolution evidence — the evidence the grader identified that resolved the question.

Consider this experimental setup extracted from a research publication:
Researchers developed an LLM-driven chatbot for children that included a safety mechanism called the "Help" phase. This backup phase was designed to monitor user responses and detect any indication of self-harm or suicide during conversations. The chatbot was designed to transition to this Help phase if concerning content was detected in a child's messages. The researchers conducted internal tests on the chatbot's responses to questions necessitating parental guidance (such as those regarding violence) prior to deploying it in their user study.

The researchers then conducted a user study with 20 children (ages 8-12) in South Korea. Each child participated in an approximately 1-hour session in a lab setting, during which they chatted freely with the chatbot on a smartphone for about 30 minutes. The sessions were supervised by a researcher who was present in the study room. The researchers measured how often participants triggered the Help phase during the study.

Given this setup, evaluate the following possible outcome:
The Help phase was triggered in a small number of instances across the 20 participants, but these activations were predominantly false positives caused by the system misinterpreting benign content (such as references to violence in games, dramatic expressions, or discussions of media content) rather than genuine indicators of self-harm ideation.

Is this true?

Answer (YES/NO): NO